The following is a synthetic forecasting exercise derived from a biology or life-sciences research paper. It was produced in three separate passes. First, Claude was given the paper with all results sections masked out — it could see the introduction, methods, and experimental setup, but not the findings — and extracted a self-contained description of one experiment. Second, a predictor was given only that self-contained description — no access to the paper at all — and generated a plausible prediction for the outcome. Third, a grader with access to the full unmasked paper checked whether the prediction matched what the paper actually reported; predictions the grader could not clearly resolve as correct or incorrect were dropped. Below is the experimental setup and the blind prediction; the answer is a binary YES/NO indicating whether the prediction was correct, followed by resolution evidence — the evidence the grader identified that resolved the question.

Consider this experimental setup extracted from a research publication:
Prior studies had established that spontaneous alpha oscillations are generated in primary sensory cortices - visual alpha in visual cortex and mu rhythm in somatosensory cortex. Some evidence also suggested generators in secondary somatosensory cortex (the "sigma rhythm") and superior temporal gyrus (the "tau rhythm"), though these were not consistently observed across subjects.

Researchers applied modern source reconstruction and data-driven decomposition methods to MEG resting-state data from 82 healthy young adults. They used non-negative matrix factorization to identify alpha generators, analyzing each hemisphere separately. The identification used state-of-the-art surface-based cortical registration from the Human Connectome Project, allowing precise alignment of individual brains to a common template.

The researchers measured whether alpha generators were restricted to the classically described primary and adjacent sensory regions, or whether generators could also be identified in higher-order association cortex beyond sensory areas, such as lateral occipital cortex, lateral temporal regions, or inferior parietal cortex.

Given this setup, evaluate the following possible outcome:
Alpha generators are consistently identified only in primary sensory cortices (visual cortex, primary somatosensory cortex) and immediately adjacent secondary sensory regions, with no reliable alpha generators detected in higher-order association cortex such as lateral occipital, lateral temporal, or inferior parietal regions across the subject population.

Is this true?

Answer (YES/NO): NO